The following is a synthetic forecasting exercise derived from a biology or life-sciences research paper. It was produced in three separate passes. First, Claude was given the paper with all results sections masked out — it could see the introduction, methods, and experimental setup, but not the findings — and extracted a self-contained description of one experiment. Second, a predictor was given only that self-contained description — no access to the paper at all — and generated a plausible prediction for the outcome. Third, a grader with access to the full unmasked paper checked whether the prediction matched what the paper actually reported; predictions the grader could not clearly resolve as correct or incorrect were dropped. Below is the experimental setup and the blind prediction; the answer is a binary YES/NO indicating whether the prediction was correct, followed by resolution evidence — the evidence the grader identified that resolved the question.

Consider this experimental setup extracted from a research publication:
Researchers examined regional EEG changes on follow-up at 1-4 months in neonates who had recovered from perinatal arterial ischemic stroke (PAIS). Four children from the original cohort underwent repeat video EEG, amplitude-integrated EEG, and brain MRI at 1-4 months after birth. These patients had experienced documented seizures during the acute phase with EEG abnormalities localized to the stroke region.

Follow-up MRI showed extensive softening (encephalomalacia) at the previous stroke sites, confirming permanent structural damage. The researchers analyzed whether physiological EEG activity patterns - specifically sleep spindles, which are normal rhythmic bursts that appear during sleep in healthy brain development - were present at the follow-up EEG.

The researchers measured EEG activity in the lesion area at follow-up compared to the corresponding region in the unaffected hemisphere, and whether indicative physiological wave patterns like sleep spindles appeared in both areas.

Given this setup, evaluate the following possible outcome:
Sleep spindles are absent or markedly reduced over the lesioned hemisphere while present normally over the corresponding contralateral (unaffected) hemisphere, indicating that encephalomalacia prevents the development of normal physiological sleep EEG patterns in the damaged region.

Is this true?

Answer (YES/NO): YES